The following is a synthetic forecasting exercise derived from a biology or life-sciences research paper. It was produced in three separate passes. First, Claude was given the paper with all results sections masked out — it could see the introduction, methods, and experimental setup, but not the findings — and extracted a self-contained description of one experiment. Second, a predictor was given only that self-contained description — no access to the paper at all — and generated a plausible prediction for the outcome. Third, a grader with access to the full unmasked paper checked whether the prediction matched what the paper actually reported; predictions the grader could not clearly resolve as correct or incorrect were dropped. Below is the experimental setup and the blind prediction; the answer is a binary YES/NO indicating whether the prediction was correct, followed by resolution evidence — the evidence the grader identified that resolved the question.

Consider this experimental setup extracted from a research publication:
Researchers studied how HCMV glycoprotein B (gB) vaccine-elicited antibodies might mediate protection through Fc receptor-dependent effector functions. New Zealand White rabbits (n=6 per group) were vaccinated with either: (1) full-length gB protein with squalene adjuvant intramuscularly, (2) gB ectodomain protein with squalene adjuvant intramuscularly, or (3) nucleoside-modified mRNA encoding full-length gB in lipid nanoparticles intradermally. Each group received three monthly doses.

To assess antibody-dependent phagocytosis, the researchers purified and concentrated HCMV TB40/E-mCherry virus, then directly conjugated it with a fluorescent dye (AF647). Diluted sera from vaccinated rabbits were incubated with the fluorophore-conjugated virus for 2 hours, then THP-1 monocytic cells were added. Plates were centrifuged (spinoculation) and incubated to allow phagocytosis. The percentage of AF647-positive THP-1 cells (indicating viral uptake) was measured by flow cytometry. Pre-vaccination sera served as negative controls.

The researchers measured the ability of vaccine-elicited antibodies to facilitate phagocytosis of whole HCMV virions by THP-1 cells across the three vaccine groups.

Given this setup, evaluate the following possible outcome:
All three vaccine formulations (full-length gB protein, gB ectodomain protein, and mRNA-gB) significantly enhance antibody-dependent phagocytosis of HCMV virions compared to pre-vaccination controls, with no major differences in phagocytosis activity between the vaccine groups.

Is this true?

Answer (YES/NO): NO